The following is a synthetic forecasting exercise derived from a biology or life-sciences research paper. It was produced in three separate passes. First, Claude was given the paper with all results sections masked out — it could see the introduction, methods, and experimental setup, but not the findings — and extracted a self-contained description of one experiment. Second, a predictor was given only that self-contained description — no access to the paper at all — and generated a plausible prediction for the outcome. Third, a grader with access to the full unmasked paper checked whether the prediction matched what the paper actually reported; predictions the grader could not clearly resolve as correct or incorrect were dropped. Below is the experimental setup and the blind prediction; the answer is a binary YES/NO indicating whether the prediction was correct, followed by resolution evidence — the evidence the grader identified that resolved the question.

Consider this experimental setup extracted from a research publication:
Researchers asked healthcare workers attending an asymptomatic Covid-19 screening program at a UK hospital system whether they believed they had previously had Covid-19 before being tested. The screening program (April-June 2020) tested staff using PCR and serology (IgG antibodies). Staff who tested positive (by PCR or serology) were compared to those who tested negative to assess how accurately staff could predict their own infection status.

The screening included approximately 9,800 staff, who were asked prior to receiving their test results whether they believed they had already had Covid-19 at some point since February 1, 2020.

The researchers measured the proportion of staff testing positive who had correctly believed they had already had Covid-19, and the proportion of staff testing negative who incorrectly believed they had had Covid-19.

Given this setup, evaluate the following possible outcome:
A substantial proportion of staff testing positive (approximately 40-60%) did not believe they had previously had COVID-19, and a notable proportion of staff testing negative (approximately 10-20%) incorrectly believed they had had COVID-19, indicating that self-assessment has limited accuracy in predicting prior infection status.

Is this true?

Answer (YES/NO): YES